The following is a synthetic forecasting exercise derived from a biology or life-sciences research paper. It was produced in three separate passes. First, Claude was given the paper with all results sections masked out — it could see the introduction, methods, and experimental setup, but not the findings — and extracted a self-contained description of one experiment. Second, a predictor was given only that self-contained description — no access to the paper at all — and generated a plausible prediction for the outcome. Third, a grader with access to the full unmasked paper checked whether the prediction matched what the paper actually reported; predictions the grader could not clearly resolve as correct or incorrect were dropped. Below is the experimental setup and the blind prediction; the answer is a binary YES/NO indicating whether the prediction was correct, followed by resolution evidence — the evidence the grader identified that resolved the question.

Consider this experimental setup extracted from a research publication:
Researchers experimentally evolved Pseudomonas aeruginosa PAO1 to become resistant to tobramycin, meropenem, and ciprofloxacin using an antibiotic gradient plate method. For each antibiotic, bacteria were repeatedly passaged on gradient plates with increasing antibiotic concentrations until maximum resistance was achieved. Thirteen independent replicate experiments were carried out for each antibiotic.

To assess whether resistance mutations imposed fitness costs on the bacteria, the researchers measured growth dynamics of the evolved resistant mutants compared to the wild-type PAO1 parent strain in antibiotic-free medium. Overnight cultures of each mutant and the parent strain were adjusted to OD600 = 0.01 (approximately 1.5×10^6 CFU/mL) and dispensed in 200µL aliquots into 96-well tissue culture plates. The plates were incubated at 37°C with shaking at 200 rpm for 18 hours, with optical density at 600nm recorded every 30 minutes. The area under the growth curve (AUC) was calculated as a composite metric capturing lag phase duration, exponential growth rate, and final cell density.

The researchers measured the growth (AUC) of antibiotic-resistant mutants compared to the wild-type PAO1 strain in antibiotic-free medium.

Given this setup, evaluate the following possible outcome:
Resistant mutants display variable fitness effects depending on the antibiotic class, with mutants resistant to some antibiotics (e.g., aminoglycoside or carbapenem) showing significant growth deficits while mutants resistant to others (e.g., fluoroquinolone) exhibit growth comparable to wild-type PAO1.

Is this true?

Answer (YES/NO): NO